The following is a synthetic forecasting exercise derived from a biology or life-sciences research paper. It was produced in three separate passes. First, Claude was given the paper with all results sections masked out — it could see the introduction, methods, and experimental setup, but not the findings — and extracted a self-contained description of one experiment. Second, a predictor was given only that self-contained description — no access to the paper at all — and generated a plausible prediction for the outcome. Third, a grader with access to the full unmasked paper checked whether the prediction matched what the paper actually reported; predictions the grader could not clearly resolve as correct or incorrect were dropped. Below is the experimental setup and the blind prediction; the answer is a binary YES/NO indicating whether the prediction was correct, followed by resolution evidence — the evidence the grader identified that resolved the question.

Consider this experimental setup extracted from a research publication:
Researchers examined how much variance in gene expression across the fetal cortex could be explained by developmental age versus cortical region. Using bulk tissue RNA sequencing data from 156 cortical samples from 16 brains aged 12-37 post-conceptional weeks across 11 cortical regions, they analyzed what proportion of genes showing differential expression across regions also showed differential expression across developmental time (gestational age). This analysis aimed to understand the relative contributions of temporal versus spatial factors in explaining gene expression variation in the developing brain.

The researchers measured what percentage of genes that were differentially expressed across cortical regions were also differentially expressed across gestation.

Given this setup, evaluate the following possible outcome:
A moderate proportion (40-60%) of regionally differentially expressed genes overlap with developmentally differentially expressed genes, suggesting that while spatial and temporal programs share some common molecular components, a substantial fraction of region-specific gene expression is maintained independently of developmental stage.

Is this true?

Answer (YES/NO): NO